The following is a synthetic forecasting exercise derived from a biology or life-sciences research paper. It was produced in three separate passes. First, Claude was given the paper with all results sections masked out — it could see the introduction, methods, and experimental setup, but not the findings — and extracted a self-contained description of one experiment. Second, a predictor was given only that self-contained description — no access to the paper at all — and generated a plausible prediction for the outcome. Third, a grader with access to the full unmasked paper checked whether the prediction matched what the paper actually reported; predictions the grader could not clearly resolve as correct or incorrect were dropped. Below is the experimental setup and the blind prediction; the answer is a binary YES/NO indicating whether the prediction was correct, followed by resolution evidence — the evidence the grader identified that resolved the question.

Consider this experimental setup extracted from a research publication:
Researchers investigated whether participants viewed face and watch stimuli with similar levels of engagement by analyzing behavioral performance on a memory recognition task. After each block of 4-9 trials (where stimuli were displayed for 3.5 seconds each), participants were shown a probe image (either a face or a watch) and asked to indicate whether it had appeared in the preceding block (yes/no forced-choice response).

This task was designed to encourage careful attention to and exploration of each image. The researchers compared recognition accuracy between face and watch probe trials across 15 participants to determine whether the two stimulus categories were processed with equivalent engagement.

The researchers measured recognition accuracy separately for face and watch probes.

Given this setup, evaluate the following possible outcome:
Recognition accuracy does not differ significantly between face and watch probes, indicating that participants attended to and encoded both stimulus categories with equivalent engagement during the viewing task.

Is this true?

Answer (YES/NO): YES